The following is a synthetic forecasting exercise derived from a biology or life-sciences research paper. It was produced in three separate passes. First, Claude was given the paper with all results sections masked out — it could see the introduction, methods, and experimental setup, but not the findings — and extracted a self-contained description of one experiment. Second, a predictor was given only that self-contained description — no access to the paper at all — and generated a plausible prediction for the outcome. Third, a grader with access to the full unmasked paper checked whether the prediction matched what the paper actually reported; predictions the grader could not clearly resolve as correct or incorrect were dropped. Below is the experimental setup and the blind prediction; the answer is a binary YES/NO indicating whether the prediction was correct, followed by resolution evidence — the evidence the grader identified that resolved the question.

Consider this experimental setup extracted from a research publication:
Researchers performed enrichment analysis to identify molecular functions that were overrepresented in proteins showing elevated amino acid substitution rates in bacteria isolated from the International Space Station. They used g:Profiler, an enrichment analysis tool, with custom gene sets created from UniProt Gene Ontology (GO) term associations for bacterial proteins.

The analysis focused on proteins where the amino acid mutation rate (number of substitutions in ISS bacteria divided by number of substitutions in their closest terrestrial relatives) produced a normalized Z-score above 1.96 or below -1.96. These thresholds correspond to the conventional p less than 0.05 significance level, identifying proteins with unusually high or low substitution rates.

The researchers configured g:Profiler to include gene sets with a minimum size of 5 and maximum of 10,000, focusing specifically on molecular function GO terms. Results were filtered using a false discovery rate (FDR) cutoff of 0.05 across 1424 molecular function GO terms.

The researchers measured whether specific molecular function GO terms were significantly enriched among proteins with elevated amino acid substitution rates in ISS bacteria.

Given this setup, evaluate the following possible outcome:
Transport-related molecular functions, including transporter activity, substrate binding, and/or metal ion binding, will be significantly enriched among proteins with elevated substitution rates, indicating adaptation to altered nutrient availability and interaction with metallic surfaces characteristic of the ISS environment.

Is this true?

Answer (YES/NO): NO